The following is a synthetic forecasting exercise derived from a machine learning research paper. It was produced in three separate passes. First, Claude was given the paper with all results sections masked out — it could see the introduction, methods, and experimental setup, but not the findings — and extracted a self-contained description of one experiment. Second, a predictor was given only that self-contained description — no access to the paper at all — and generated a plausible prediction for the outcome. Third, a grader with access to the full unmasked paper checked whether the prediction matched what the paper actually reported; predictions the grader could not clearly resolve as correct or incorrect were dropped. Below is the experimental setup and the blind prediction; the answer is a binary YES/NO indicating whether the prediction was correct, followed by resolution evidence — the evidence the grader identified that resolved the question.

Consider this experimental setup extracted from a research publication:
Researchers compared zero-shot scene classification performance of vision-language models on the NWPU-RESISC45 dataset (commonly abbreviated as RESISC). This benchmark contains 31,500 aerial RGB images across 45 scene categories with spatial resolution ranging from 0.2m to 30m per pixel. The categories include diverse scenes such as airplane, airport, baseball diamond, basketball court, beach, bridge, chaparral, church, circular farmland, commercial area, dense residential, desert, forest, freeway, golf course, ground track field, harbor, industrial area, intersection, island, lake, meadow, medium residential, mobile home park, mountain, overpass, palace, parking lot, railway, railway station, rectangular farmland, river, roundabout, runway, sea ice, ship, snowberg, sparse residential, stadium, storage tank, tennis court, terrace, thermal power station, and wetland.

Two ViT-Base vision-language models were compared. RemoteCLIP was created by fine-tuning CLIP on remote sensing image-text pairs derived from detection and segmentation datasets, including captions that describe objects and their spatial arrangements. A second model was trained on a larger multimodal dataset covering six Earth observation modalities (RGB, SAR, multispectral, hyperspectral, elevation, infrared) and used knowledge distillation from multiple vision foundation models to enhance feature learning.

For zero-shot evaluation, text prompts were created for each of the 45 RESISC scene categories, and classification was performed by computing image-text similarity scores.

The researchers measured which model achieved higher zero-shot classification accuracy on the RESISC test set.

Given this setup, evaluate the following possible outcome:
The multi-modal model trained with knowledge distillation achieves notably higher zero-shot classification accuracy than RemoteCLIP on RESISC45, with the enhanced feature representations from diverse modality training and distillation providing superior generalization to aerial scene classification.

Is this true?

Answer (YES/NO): NO